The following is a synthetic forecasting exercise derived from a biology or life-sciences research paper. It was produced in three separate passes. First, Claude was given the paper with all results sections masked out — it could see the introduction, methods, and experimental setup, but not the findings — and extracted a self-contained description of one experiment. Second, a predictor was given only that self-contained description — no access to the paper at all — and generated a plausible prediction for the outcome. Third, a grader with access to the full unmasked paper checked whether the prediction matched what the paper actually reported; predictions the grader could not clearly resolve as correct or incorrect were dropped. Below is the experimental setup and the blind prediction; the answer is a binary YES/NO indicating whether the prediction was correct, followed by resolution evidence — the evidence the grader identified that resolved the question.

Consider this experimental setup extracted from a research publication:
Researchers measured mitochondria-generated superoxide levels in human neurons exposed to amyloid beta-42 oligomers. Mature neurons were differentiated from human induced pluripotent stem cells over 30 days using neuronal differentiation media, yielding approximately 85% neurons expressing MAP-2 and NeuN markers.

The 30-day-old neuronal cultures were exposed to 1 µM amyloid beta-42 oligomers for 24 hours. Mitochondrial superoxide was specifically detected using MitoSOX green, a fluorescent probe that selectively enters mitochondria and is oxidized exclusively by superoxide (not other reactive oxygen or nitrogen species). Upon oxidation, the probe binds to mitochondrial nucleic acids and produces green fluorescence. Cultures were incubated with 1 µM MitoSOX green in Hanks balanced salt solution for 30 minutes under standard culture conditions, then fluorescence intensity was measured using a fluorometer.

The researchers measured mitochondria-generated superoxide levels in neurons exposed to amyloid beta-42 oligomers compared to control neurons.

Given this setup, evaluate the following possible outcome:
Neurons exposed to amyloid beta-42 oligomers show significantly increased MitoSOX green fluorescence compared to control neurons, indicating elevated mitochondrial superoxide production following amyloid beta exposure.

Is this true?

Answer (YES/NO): YES